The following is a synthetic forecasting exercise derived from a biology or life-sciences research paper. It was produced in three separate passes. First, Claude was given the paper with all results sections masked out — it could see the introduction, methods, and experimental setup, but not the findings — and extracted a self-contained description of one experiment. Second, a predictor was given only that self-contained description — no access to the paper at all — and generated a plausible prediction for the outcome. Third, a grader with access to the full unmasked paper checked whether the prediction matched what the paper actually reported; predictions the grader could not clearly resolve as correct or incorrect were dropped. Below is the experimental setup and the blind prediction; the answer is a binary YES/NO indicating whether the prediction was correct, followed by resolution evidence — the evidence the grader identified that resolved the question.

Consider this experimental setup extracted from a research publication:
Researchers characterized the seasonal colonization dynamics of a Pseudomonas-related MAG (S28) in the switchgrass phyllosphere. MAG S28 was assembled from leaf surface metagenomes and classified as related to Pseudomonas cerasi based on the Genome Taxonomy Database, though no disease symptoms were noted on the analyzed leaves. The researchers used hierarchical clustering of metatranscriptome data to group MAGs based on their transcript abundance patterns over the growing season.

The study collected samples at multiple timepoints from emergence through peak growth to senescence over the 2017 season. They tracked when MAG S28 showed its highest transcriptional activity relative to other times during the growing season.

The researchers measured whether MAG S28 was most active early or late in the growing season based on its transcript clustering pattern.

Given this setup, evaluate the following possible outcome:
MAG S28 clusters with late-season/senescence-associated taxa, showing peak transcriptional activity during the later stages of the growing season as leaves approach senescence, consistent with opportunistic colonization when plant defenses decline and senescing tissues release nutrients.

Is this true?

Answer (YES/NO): NO